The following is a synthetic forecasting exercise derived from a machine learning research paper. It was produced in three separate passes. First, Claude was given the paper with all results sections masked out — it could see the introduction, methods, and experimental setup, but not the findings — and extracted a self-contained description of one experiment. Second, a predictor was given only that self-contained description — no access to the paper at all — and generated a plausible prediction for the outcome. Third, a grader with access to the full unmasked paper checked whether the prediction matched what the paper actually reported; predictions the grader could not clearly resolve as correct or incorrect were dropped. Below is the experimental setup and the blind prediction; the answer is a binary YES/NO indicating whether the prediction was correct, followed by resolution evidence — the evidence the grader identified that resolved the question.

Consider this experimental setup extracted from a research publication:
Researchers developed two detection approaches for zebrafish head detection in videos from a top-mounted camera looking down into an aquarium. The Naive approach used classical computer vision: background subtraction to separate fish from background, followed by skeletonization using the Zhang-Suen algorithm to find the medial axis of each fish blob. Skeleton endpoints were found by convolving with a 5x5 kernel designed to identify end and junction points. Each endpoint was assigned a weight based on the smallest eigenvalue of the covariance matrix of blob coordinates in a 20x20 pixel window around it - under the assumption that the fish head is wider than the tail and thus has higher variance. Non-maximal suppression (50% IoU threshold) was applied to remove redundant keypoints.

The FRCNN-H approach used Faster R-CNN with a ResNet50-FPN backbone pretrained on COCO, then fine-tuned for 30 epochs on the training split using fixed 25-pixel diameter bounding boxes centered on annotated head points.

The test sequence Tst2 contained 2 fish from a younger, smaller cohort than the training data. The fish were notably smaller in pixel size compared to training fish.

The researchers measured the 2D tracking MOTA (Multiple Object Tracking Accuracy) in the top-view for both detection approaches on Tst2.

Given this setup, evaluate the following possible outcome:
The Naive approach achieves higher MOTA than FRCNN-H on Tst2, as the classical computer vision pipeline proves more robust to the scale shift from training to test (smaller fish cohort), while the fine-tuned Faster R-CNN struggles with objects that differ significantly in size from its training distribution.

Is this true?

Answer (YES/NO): YES